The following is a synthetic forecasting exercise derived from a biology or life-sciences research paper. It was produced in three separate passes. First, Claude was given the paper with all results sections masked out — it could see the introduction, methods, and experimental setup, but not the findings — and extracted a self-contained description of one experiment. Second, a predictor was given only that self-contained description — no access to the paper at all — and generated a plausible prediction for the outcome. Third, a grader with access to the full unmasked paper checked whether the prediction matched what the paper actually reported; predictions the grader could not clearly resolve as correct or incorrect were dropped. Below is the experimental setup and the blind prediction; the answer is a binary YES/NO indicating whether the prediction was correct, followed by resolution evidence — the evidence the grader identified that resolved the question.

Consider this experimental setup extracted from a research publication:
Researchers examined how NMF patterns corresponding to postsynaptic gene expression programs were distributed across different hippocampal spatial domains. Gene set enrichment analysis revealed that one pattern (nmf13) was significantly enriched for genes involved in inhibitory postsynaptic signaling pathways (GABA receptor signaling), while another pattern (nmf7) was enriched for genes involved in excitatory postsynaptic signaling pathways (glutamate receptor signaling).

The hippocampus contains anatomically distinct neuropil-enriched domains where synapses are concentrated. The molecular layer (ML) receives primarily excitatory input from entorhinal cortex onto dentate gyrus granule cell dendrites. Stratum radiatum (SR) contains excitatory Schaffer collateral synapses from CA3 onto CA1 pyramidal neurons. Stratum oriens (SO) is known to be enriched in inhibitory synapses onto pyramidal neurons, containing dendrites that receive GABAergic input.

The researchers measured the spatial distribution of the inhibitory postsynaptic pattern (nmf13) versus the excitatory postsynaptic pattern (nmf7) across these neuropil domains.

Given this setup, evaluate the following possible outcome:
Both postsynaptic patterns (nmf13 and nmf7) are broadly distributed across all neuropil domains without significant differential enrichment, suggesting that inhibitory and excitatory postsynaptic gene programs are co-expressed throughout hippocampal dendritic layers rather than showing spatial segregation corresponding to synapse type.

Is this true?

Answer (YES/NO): NO